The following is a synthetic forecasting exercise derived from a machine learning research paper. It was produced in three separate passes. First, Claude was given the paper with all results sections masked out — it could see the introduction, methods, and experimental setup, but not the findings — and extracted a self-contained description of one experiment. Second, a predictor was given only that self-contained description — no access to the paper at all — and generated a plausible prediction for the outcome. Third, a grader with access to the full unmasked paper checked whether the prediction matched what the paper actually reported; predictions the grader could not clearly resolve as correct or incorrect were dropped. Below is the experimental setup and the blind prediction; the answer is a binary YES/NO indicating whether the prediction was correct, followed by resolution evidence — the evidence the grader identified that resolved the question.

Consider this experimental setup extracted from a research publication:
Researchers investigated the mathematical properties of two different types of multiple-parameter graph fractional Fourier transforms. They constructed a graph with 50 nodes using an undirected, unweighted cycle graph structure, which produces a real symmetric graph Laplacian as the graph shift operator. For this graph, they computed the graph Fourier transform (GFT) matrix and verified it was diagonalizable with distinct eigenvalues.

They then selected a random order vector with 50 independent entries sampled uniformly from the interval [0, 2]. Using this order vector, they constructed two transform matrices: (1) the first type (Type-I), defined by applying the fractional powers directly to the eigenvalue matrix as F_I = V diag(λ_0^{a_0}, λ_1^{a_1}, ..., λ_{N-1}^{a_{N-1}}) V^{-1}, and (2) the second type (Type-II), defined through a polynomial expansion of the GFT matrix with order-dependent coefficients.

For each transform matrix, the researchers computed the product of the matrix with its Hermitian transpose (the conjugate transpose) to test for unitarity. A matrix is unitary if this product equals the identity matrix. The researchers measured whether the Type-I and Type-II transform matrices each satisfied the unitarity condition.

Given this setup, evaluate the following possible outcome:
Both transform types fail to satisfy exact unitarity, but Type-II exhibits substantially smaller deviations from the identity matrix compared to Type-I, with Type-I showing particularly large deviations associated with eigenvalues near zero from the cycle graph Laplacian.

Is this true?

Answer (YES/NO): NO